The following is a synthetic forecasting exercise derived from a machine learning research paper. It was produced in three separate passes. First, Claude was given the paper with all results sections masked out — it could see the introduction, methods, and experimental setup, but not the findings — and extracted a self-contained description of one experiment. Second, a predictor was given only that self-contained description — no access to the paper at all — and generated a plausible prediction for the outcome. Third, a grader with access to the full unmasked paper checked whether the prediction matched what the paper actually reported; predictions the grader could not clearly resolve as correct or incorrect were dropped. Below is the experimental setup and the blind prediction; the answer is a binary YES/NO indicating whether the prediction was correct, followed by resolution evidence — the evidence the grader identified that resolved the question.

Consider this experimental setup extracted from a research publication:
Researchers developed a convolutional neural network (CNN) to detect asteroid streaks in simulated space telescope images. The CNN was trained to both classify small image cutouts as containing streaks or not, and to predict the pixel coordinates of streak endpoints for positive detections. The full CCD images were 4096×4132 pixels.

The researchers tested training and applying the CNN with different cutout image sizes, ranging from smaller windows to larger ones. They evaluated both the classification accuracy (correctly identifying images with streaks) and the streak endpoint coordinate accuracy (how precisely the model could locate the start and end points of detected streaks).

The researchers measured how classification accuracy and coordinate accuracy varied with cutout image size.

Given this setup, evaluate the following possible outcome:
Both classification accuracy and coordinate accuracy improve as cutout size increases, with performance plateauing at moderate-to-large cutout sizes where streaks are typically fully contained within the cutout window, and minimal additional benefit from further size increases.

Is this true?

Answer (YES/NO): NO